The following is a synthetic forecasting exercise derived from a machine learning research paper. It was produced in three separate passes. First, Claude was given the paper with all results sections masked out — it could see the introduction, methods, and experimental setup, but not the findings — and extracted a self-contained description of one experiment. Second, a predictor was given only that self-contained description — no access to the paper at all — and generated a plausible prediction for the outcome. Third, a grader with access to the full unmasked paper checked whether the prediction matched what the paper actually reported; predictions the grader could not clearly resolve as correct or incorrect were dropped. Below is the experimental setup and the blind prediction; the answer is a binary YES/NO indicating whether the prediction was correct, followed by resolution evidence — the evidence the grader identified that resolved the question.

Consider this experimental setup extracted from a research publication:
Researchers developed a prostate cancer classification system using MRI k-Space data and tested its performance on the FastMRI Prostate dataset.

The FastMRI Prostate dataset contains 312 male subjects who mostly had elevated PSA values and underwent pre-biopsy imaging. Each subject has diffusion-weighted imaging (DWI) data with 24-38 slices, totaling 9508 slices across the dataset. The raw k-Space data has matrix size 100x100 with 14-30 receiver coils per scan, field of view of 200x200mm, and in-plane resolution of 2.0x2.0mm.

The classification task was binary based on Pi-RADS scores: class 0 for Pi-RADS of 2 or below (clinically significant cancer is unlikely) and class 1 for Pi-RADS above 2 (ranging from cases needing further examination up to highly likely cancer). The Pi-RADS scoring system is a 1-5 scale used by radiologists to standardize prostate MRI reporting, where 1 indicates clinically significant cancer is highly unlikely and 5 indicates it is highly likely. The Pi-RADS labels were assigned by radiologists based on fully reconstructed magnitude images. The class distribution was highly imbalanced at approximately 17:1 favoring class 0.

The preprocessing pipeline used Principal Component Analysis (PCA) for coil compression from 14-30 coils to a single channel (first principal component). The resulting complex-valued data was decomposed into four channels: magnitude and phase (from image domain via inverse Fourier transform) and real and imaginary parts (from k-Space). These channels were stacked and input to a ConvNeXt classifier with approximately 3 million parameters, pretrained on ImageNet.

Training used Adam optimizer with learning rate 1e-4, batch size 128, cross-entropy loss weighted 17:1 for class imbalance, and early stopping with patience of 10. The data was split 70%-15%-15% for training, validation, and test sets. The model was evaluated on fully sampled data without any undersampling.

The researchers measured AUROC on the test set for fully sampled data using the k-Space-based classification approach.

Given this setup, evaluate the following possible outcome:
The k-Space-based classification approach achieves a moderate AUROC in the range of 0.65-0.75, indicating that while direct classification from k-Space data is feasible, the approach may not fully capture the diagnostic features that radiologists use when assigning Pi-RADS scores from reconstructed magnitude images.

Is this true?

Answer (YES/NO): NO